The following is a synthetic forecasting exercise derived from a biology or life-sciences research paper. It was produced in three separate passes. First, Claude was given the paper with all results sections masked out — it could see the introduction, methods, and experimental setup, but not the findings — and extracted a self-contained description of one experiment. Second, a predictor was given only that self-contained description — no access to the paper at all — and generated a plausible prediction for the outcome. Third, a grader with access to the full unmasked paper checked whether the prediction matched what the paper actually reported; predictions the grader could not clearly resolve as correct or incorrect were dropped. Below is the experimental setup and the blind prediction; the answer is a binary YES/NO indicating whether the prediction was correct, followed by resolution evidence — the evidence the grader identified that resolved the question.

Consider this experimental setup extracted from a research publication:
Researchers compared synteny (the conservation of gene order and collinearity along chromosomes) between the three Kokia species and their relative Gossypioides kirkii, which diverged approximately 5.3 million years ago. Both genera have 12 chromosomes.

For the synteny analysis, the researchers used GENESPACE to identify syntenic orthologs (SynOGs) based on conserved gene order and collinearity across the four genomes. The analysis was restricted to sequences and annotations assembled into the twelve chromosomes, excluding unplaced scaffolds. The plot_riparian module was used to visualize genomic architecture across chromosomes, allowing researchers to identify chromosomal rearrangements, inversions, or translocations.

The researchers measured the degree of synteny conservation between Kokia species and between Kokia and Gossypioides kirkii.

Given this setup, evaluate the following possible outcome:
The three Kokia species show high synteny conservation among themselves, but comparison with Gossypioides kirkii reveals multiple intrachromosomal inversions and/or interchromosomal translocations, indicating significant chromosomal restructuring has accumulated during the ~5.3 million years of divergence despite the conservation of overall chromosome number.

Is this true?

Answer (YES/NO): NO